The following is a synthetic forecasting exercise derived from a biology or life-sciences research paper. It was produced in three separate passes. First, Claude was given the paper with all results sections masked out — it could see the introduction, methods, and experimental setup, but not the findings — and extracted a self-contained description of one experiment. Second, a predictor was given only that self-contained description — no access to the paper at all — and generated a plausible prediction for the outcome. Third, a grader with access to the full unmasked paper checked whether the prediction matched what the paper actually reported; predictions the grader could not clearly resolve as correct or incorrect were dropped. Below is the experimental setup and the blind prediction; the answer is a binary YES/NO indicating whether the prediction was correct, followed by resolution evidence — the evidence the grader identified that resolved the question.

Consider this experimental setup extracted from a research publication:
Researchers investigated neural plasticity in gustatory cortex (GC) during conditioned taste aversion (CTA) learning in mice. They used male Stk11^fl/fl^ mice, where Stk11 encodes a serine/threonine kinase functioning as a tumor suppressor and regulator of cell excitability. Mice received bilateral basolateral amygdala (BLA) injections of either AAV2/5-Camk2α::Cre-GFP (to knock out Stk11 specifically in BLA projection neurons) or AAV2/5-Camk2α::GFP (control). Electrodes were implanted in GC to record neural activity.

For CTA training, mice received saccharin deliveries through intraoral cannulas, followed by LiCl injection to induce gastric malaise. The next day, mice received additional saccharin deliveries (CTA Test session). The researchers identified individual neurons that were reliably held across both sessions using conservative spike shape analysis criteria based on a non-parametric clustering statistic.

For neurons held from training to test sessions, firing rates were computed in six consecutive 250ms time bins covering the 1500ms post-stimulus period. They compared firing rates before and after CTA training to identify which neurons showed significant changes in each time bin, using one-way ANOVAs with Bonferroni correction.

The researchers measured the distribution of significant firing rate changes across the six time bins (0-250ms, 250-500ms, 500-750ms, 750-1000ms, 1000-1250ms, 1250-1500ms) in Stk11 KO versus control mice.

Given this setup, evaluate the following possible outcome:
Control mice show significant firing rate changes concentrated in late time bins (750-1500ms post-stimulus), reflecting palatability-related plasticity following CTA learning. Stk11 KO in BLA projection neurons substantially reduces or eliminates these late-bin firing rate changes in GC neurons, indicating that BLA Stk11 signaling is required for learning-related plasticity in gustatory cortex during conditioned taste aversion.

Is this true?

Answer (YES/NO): NO